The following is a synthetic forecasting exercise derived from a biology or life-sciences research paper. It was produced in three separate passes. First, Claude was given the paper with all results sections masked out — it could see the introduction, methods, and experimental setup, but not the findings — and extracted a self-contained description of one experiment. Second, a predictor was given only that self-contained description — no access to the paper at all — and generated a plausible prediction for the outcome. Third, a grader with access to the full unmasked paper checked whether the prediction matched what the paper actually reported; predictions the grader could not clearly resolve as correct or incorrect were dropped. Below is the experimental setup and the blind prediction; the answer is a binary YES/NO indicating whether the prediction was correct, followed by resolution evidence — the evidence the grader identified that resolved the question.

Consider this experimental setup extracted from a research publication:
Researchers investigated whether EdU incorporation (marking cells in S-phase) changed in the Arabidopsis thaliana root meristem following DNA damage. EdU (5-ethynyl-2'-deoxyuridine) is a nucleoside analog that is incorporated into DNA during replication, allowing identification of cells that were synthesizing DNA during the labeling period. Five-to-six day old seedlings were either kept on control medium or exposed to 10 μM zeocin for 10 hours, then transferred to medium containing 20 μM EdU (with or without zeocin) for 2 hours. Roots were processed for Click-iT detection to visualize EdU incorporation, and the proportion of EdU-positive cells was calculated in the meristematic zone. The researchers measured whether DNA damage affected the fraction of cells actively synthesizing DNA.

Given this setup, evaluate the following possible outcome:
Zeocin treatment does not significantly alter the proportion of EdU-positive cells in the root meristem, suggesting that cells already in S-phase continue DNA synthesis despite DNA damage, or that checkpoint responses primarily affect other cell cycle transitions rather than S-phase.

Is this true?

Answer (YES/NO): NO